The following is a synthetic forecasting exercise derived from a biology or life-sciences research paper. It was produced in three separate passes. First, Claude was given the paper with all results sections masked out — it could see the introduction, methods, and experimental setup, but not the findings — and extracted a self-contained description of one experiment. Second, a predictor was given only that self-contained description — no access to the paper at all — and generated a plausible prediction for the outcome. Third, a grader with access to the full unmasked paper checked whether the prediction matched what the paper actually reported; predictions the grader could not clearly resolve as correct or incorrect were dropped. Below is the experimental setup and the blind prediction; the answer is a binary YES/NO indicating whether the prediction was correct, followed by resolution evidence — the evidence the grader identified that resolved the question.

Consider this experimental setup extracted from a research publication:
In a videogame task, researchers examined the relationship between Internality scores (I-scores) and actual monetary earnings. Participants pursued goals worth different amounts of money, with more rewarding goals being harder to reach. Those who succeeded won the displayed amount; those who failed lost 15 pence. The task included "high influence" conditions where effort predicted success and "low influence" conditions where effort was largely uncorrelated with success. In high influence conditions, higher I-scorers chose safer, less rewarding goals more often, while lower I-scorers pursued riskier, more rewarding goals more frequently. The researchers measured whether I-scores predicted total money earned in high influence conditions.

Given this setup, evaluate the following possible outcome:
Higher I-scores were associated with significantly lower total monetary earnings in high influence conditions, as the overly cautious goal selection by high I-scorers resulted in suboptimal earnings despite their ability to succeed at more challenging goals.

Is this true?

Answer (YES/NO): NO